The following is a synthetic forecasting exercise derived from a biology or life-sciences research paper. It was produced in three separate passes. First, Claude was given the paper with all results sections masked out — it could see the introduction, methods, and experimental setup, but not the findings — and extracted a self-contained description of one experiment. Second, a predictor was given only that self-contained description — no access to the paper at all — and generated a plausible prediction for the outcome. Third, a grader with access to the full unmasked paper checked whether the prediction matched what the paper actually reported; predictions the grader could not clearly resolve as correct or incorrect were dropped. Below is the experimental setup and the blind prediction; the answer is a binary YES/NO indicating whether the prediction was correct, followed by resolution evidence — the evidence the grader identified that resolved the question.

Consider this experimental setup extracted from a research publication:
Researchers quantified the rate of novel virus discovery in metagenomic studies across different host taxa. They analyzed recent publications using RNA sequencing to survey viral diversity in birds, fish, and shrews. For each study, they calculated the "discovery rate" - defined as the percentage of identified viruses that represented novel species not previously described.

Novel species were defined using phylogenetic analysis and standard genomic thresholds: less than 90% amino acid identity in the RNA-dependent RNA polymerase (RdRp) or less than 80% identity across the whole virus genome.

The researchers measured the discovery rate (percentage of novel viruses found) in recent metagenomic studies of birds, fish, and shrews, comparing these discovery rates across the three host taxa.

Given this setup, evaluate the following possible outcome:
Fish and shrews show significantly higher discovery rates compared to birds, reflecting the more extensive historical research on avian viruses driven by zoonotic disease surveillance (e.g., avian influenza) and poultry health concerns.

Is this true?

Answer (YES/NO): NO